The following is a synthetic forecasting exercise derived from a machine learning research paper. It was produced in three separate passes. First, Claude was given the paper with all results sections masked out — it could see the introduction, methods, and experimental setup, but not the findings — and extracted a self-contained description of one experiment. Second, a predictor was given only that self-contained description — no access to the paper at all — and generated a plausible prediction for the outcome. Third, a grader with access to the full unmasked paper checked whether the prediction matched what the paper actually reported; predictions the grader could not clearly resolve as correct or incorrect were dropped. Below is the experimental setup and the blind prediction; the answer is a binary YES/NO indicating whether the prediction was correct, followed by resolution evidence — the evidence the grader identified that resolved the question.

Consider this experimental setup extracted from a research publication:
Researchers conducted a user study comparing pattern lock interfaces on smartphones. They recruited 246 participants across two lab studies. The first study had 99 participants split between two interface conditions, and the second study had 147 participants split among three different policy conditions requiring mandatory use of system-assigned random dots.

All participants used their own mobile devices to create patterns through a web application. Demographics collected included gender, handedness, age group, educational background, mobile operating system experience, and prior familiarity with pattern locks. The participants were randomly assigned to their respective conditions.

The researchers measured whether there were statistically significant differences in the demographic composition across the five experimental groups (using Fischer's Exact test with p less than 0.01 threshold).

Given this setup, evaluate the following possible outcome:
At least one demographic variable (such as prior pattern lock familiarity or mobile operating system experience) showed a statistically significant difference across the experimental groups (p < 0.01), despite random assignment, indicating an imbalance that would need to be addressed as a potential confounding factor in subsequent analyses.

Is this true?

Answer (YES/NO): NO